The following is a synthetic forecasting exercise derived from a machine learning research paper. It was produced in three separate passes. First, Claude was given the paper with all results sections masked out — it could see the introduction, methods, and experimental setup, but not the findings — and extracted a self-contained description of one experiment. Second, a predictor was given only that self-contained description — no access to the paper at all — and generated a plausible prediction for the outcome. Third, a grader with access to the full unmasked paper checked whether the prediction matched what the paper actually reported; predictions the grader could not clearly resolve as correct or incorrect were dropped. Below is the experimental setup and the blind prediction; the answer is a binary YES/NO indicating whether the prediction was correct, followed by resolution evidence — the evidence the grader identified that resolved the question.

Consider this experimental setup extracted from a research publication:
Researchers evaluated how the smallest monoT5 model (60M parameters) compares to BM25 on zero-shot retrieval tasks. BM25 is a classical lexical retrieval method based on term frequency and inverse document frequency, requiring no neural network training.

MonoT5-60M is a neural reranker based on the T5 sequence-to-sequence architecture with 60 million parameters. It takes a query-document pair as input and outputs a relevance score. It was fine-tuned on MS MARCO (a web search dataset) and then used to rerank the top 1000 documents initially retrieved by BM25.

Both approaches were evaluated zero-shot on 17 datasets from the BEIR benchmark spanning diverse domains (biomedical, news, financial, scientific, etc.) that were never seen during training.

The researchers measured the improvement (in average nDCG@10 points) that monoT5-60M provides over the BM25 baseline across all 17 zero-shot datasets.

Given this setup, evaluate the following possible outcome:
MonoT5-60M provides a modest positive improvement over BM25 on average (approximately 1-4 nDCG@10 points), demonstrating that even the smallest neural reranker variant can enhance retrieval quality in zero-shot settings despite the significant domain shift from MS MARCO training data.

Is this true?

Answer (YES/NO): NO